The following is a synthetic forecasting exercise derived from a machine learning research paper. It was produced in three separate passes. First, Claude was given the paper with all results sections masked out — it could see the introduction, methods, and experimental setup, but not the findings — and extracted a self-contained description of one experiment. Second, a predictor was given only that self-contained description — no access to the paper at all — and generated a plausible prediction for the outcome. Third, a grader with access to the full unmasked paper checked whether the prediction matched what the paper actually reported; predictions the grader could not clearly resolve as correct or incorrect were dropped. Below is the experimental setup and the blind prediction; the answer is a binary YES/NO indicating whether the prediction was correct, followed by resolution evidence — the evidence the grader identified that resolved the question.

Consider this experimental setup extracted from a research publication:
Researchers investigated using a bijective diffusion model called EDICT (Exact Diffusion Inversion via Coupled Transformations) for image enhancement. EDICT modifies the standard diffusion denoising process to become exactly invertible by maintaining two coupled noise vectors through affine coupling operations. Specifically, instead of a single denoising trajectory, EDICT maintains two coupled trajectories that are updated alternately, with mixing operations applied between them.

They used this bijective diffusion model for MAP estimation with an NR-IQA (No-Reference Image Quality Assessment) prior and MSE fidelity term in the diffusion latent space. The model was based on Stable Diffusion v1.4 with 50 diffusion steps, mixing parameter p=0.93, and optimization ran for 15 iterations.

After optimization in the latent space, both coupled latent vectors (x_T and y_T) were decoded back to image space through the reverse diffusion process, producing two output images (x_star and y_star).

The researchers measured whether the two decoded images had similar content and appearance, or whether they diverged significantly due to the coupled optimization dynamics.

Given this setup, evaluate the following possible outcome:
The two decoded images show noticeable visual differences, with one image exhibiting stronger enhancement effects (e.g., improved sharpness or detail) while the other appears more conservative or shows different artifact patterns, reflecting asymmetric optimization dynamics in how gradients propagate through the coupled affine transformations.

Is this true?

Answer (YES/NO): NO